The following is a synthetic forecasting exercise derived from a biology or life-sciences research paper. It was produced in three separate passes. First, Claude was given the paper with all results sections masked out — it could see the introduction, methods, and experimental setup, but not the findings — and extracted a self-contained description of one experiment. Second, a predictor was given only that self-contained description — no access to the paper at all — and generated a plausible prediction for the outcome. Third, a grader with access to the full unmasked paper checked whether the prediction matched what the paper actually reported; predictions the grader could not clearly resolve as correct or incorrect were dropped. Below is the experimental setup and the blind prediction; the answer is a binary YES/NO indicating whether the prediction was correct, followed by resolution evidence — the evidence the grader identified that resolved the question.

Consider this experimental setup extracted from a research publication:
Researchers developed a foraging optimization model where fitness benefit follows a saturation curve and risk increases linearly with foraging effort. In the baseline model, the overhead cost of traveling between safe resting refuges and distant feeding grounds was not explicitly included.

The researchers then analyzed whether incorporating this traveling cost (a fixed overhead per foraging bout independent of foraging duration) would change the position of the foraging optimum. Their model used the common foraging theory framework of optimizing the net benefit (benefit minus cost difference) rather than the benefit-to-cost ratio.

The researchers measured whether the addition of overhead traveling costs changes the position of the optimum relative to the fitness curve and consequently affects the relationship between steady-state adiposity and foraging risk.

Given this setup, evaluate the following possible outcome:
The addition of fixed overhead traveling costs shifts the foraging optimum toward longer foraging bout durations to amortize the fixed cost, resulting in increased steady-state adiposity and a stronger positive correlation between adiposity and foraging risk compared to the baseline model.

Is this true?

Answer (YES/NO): NO